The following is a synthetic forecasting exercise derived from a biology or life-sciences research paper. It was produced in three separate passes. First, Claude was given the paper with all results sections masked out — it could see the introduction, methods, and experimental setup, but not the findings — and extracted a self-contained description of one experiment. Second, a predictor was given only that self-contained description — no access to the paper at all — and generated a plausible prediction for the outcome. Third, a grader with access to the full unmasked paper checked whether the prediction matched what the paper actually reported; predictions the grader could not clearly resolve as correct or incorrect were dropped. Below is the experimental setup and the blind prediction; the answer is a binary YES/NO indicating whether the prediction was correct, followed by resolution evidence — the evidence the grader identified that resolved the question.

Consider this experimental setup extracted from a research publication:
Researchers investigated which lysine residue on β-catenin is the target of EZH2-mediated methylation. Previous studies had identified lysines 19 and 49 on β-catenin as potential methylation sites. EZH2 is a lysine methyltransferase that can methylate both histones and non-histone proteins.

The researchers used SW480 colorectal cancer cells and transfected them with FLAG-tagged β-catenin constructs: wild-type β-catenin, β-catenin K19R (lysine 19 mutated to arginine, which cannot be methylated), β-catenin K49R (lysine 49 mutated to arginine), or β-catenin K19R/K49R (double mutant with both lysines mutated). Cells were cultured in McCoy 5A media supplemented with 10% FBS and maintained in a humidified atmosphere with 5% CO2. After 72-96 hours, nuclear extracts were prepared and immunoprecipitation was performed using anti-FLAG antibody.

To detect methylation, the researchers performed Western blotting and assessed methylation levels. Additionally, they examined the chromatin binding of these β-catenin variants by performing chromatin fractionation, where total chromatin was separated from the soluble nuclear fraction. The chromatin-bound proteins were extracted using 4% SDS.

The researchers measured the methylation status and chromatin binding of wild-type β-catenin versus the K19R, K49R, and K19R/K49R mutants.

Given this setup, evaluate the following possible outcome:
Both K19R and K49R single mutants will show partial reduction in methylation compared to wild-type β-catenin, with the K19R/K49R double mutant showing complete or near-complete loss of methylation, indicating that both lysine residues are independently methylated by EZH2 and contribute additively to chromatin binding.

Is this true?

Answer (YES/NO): NO